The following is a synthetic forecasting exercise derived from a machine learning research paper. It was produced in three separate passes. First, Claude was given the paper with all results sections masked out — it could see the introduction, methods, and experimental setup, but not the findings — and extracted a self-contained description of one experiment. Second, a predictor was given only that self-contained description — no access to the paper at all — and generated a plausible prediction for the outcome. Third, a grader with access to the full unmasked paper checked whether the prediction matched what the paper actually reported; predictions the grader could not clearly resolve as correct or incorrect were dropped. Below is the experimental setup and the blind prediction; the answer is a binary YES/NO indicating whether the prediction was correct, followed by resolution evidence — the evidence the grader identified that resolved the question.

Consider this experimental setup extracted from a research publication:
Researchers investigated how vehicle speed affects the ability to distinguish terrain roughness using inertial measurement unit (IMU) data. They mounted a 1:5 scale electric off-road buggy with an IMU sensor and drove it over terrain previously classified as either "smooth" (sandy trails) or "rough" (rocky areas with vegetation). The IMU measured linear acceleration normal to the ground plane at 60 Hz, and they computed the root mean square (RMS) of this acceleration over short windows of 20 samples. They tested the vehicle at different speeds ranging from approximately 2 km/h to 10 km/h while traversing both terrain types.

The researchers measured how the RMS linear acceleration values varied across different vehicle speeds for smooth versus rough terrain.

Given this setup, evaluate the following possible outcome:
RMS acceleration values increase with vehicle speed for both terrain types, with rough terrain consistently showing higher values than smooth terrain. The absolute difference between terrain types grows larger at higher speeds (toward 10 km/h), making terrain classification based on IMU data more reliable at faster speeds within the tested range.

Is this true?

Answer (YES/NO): NO